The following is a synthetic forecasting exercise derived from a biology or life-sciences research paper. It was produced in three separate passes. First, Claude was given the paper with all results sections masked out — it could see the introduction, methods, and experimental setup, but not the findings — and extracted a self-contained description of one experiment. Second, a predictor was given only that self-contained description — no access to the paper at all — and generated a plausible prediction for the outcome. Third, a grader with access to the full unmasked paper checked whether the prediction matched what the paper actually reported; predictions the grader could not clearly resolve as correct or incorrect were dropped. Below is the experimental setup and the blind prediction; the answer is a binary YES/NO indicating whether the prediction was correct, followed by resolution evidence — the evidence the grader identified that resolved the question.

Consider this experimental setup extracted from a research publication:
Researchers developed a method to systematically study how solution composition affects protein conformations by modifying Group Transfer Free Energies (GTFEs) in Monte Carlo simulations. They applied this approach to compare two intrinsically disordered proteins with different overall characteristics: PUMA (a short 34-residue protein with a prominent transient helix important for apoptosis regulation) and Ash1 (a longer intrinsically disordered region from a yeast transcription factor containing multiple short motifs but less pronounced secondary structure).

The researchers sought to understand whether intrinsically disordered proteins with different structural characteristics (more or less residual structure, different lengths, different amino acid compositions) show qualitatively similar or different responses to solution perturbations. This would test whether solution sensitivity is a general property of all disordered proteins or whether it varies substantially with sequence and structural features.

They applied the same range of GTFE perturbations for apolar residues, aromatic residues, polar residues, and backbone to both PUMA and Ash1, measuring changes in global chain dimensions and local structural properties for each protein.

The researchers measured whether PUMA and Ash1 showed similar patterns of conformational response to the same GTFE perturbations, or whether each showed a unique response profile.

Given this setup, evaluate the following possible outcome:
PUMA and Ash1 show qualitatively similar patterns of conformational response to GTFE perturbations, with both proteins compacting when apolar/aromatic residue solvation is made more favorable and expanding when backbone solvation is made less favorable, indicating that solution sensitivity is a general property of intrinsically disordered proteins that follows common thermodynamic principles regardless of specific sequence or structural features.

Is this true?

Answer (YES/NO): NO